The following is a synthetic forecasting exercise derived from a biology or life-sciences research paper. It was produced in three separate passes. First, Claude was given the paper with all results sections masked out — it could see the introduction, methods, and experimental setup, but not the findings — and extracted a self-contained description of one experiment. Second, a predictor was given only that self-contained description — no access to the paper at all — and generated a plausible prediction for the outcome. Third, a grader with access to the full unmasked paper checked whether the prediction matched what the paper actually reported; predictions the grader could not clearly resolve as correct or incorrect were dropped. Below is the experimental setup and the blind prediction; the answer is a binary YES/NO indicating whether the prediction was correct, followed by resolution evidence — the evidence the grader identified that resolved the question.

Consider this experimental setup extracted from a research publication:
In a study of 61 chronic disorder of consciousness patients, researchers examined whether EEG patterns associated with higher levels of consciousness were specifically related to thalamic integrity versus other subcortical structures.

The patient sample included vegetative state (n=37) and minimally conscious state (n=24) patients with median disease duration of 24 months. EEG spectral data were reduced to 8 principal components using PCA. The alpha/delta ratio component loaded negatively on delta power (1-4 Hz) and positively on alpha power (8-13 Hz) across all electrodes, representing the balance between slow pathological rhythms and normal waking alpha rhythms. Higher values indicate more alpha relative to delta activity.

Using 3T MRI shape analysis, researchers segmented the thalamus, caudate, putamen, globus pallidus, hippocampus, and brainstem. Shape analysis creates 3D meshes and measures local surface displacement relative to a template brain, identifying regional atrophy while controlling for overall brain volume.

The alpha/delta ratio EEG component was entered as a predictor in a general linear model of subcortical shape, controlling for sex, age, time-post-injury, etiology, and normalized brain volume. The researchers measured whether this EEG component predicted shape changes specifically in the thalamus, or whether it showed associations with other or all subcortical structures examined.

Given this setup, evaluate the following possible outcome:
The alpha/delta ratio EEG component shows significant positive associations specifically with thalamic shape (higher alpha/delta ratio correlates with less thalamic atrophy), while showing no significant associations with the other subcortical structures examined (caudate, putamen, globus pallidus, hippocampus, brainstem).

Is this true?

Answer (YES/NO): NO